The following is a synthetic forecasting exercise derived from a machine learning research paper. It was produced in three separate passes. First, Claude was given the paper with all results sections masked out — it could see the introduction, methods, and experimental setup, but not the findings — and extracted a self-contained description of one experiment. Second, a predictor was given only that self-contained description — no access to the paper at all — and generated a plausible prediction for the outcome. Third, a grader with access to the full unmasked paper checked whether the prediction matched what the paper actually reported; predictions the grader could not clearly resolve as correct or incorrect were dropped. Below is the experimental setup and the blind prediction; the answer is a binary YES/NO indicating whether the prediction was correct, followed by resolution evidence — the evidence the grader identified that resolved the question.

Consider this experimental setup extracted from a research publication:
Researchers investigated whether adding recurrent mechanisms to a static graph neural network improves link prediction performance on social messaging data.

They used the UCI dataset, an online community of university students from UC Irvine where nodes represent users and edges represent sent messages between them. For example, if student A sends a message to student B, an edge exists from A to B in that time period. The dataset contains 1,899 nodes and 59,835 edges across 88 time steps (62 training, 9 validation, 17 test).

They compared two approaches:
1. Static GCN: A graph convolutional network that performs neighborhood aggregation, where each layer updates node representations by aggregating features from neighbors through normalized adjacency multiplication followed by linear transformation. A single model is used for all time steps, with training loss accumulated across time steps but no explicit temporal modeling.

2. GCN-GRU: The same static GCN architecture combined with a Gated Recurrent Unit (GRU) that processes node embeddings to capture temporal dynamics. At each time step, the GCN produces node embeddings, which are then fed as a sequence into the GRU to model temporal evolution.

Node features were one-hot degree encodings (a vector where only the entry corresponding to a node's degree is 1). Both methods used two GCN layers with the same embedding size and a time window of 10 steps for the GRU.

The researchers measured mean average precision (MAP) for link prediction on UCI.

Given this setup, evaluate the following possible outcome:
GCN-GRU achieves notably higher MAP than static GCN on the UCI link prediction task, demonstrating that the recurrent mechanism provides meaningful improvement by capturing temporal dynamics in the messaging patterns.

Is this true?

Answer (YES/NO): NO